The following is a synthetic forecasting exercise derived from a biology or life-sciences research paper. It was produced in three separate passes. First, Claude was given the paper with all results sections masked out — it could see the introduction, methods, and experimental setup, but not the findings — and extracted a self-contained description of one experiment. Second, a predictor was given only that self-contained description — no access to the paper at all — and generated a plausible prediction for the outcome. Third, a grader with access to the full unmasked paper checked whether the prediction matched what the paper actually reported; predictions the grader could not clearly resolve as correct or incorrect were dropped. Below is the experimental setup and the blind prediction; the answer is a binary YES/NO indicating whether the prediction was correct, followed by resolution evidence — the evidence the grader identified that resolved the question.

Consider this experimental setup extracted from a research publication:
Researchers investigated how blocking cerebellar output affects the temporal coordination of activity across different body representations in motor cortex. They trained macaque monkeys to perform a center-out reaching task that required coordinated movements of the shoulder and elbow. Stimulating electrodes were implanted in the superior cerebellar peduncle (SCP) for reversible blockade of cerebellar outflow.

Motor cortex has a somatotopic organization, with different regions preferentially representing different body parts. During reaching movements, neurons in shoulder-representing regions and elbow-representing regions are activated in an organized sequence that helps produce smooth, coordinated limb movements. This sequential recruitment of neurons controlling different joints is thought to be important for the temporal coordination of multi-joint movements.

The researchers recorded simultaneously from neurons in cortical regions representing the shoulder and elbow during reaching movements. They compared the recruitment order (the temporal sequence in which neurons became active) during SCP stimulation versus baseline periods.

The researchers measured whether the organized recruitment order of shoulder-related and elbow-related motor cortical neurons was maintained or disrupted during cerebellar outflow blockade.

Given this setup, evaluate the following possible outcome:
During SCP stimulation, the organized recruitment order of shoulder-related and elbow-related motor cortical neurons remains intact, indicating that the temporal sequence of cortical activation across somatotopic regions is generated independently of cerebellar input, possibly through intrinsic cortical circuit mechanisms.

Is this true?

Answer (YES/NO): NO